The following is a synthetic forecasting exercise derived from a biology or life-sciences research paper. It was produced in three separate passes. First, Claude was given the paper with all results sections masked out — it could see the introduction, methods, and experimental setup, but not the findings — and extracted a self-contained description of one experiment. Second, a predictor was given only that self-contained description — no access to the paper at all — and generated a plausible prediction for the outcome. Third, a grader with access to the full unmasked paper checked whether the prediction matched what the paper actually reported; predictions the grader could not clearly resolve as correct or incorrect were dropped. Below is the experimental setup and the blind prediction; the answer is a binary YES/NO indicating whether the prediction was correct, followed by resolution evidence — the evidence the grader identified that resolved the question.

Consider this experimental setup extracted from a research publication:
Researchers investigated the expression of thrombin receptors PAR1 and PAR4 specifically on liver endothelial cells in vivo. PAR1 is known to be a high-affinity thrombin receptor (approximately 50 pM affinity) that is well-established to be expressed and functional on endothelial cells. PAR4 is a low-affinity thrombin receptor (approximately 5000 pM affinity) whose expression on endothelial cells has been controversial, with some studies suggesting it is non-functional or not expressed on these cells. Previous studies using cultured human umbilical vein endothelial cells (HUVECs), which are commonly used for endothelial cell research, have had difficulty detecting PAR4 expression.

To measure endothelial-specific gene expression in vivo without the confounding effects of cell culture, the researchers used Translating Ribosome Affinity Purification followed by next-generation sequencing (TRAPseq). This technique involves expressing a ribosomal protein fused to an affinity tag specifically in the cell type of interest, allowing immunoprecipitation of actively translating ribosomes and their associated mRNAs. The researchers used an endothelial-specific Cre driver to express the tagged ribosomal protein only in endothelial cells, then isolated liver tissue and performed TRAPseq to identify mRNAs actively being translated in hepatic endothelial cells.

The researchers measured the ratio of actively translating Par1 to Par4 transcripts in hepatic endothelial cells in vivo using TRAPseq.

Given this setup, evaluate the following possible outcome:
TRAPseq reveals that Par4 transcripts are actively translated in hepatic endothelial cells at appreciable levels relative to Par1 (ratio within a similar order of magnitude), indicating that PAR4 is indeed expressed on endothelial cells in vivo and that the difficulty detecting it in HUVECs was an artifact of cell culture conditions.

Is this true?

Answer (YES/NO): NO